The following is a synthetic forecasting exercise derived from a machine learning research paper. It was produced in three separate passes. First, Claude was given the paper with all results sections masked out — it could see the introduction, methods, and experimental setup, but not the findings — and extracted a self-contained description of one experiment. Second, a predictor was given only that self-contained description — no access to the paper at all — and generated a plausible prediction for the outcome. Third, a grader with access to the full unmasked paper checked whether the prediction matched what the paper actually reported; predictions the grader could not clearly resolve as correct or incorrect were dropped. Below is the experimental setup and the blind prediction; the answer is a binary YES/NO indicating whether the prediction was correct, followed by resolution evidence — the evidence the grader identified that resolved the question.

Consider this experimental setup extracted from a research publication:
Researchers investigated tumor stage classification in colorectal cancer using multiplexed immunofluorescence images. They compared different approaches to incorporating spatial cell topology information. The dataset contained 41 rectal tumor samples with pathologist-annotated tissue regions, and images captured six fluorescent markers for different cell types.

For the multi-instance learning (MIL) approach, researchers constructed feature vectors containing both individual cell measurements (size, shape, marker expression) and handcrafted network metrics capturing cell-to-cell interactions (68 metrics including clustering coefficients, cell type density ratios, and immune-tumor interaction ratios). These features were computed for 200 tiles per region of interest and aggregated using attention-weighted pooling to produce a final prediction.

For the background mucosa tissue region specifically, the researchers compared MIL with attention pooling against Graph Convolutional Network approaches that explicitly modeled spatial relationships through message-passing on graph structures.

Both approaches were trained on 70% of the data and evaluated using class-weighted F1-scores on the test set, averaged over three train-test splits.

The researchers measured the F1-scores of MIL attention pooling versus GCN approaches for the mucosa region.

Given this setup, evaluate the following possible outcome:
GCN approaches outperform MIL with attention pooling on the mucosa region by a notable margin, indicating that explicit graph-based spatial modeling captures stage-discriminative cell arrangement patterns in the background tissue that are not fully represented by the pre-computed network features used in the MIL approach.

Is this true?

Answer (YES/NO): NO